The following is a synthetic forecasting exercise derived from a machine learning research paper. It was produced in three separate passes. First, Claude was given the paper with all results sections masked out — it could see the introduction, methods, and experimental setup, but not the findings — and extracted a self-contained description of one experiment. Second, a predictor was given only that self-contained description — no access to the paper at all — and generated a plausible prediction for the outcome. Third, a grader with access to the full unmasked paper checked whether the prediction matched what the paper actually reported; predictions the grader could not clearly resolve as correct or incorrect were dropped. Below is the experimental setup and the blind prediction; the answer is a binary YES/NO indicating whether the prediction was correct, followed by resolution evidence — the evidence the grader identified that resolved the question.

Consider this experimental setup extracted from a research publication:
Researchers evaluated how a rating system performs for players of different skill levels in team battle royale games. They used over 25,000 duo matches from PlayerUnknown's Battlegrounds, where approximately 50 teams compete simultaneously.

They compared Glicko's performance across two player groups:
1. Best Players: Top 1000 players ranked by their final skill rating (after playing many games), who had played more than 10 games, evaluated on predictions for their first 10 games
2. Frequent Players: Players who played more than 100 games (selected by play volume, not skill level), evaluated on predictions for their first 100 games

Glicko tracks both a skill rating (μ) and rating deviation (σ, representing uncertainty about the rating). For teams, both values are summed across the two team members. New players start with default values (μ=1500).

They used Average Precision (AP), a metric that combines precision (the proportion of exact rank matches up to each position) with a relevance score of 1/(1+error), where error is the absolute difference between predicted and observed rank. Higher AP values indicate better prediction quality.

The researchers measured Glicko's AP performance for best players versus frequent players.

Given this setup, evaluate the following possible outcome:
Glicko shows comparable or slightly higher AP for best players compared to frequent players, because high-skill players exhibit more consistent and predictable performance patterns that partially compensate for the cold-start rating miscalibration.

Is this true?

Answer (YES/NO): NO